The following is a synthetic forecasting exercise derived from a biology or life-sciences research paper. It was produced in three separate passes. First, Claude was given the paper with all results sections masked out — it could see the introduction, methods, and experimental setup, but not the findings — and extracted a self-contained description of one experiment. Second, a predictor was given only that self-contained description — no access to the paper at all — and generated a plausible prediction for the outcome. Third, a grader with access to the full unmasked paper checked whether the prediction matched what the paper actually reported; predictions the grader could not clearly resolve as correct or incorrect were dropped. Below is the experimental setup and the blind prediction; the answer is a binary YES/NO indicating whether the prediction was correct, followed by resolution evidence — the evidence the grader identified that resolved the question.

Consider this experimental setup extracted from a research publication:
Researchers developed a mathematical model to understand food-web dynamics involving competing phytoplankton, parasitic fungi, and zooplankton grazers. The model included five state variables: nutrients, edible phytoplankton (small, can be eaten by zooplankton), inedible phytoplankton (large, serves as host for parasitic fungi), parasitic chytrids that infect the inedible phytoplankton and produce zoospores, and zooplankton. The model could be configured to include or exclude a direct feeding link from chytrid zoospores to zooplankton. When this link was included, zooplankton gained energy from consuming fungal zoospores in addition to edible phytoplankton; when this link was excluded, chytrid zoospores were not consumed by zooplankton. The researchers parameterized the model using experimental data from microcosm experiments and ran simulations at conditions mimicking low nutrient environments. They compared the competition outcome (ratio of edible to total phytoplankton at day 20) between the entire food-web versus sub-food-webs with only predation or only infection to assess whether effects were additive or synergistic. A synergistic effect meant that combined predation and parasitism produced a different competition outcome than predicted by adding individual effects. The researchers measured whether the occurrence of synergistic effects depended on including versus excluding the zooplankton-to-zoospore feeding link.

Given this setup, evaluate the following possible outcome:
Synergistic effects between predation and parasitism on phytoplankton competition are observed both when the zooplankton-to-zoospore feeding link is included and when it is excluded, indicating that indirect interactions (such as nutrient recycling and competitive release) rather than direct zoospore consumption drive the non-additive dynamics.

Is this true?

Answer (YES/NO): NO